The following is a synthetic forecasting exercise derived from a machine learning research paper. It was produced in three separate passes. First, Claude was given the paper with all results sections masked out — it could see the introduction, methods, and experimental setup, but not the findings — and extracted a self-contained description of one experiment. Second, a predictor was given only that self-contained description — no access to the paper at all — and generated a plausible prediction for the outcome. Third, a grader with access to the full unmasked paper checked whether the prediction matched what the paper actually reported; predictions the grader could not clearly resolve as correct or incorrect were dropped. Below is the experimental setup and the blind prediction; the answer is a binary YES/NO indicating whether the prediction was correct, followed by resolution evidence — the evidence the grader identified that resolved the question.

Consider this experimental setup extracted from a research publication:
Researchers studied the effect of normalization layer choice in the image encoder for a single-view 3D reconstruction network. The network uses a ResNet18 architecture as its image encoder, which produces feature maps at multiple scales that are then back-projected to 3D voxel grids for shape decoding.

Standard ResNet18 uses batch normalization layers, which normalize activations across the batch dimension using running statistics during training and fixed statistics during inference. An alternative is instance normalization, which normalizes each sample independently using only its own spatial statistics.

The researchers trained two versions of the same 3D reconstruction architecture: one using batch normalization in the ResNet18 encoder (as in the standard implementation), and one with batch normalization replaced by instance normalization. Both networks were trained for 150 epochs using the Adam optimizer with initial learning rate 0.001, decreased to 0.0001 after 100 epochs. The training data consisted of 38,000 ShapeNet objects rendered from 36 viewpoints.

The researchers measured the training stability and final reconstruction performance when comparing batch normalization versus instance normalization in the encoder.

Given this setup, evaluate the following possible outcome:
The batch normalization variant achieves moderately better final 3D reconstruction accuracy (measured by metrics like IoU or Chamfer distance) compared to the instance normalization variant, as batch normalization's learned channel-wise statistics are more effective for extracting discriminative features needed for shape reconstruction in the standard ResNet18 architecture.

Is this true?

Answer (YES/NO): NO